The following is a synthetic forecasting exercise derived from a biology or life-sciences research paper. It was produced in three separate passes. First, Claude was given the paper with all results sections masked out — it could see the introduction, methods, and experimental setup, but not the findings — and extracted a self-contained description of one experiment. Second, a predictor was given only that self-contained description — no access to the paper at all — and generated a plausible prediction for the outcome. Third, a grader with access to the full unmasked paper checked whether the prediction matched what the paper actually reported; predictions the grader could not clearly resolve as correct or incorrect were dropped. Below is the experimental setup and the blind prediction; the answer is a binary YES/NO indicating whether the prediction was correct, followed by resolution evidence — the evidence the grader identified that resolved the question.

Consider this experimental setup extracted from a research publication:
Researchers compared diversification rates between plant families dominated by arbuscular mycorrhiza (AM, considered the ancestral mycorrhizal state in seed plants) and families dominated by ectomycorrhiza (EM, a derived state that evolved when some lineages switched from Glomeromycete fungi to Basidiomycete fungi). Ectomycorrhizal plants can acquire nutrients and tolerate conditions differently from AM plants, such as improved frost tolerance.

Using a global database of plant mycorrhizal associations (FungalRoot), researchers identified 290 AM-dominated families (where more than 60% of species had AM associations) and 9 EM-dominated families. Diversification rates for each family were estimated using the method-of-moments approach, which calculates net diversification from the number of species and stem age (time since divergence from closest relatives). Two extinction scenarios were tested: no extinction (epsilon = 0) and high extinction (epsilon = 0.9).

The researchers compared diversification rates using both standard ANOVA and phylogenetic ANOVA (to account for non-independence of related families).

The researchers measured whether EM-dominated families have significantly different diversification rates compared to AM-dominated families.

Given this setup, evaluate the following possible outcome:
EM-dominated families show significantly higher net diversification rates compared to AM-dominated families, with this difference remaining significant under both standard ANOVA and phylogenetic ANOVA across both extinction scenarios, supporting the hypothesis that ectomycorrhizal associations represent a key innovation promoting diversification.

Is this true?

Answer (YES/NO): NO